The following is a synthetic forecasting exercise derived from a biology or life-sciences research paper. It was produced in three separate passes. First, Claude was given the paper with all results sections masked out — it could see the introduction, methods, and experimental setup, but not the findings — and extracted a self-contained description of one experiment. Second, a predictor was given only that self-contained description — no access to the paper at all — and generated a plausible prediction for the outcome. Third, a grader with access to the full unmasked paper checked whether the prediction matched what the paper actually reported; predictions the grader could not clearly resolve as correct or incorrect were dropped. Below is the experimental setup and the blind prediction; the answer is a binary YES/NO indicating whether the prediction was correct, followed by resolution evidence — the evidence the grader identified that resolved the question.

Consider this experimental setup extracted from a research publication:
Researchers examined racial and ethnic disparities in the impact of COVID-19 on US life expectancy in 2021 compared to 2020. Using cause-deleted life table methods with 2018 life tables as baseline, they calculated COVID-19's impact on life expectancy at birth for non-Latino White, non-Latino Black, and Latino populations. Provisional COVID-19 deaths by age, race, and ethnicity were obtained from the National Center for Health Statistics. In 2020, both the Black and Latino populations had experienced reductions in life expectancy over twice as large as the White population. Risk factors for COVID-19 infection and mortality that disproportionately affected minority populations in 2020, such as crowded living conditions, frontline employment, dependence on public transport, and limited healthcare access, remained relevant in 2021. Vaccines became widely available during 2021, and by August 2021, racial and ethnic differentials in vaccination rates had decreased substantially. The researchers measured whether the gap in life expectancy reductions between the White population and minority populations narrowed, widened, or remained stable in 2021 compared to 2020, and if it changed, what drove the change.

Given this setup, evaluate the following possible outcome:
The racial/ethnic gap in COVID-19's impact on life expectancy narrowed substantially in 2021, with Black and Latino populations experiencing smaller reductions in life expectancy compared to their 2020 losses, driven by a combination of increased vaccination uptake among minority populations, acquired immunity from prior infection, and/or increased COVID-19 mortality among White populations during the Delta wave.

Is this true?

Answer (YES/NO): NO